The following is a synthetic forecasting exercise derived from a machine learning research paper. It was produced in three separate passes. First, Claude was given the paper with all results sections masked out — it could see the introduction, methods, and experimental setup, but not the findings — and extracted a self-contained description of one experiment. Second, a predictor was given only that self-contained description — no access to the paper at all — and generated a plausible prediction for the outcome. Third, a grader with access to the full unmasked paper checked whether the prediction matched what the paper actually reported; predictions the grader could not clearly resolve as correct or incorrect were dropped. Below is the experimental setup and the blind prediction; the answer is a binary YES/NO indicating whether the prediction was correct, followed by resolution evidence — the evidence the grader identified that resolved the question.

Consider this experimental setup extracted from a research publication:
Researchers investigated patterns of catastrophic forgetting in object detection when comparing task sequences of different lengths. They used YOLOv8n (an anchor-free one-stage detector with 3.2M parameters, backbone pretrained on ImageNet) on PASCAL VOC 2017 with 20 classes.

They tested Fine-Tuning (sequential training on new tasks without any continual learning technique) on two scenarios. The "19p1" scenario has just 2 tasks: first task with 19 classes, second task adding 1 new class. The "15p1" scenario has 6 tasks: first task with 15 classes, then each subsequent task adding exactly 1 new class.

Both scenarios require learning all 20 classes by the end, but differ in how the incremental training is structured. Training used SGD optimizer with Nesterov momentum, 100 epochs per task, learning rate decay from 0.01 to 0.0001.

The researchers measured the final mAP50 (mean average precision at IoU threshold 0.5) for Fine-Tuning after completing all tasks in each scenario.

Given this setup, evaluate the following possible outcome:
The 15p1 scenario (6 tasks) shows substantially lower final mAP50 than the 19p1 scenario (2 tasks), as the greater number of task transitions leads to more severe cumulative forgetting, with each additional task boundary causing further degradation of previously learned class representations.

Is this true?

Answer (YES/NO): YES